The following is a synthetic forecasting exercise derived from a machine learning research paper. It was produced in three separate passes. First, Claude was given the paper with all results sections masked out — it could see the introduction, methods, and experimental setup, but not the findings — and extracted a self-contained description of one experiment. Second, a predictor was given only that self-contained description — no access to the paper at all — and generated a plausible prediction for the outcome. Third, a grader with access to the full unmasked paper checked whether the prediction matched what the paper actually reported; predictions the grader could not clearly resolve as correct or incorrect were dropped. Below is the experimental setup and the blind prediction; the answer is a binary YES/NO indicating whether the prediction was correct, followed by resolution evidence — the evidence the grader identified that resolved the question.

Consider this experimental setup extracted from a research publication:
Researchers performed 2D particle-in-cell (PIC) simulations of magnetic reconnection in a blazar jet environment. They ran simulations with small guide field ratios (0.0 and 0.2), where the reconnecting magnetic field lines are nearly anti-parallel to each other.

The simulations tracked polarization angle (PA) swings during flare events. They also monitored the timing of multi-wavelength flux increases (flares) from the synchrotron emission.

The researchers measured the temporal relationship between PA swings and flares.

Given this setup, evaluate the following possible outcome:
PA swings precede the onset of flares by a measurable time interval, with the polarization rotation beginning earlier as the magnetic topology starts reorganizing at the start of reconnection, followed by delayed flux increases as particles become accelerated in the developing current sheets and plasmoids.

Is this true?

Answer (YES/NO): NO